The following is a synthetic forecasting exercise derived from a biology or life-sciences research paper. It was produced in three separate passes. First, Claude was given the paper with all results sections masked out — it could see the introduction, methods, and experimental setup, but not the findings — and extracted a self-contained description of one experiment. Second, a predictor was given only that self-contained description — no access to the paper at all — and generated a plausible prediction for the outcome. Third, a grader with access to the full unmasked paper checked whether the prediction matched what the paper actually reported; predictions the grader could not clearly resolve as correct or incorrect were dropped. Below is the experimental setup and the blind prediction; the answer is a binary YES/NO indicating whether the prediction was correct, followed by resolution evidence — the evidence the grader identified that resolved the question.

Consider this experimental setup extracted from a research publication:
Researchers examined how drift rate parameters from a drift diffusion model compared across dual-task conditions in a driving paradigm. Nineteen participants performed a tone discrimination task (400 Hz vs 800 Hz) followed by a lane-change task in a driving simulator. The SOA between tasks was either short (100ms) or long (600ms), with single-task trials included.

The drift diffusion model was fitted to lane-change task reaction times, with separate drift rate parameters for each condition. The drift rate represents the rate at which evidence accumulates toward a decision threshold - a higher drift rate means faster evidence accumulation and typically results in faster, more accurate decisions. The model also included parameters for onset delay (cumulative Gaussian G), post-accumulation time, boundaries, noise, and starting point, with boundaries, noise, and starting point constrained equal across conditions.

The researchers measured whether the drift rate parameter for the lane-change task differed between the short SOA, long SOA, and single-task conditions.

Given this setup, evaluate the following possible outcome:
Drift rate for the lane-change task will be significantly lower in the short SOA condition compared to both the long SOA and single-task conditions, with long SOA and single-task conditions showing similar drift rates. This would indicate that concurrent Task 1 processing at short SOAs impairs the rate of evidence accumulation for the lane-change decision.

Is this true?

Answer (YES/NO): YES